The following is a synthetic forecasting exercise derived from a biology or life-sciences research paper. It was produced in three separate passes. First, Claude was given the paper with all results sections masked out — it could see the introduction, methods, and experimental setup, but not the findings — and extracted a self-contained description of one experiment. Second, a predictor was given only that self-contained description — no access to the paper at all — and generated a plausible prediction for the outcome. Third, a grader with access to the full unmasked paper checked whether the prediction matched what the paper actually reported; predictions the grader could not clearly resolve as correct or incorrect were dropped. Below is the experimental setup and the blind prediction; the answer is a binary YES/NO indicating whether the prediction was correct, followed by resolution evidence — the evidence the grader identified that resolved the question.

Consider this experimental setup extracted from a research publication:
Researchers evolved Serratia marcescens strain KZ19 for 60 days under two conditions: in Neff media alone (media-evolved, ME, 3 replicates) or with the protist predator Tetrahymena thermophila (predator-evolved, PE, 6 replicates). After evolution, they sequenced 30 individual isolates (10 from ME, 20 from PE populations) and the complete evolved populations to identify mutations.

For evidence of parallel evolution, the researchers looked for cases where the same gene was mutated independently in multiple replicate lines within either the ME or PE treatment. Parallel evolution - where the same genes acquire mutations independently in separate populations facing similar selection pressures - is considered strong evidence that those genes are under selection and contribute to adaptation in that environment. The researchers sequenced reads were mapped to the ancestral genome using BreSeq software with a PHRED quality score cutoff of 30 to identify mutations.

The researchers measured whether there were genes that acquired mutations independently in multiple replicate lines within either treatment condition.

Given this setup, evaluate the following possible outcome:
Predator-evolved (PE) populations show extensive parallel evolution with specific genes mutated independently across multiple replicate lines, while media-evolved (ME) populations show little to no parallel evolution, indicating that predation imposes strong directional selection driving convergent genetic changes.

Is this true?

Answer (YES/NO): NO